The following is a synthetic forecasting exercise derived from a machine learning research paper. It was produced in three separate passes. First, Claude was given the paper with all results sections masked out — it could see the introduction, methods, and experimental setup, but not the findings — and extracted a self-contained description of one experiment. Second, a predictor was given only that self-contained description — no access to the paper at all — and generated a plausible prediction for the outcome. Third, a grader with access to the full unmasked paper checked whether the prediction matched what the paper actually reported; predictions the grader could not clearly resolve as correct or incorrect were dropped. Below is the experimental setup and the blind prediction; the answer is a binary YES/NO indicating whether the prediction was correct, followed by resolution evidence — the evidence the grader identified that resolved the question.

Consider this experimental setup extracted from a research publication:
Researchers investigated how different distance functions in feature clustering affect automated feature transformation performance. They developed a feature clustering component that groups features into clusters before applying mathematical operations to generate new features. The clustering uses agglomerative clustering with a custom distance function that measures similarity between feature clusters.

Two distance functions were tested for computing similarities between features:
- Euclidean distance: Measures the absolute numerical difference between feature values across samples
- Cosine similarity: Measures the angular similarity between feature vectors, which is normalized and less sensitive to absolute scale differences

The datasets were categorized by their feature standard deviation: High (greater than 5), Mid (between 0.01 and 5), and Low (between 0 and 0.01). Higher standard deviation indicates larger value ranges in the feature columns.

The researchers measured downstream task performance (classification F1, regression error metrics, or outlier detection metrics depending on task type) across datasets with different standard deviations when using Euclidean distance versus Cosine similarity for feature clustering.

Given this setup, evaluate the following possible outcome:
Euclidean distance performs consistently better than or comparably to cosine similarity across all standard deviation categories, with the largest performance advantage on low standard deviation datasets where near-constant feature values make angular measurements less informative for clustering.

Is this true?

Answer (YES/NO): NO